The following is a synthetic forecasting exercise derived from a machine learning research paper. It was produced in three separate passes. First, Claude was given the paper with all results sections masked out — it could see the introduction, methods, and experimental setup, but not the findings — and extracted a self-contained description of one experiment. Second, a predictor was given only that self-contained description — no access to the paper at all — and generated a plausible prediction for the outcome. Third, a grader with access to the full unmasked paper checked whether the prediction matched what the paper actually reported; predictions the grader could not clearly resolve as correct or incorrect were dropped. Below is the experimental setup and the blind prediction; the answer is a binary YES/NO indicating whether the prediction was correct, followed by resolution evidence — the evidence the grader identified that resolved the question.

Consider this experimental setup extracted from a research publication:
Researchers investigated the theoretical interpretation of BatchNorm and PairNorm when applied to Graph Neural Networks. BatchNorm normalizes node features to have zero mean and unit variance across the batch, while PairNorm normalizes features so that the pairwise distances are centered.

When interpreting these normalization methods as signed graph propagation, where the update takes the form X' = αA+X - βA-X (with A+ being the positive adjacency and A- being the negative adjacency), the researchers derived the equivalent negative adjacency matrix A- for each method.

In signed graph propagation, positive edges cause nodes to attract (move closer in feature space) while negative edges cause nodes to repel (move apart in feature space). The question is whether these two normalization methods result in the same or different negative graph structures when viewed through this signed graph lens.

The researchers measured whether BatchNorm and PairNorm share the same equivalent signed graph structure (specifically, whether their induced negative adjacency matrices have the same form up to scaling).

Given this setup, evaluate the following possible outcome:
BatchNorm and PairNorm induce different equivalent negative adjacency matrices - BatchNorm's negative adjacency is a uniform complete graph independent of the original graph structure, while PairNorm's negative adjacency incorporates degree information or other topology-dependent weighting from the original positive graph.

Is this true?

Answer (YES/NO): NO